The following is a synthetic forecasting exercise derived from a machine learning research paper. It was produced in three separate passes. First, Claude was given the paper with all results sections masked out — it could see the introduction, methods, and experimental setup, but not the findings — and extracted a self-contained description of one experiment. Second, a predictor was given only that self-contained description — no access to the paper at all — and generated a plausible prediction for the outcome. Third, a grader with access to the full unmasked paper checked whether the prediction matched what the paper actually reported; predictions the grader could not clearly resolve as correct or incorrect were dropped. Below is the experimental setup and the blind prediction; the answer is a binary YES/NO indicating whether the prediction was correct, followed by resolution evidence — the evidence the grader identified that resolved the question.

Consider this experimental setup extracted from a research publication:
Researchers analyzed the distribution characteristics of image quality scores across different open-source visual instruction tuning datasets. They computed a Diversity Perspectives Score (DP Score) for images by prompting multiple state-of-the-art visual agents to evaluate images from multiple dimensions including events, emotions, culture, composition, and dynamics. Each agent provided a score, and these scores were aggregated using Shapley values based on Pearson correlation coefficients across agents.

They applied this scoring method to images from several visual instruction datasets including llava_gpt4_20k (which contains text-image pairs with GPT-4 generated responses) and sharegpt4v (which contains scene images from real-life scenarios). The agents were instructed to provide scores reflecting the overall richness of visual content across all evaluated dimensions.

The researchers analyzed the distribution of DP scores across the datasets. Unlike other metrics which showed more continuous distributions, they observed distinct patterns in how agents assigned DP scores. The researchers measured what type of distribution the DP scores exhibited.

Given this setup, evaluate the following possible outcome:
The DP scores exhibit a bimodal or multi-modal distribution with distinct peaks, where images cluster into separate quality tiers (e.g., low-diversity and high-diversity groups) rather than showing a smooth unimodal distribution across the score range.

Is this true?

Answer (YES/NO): YES